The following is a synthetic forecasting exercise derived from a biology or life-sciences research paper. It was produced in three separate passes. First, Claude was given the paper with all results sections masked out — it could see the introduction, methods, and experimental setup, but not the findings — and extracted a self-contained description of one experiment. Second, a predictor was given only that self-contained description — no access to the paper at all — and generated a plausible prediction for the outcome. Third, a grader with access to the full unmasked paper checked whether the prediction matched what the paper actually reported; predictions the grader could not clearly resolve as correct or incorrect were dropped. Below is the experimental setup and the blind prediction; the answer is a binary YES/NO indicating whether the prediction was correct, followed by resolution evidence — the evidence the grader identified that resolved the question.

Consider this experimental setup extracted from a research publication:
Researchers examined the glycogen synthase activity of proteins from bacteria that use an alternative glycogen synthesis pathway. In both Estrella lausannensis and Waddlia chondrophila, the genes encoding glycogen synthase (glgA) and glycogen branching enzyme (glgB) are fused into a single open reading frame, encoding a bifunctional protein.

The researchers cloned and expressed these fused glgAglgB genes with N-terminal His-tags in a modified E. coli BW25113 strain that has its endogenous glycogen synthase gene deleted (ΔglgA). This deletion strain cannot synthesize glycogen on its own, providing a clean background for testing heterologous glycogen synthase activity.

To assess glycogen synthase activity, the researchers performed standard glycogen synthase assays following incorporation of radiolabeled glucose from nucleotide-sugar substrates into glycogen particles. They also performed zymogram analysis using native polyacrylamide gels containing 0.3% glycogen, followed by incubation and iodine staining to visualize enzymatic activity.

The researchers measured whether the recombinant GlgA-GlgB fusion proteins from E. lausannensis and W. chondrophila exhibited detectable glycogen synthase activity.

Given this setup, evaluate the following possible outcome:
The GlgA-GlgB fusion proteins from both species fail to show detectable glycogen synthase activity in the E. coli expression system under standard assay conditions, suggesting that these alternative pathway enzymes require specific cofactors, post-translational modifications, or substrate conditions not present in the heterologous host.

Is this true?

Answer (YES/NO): NO